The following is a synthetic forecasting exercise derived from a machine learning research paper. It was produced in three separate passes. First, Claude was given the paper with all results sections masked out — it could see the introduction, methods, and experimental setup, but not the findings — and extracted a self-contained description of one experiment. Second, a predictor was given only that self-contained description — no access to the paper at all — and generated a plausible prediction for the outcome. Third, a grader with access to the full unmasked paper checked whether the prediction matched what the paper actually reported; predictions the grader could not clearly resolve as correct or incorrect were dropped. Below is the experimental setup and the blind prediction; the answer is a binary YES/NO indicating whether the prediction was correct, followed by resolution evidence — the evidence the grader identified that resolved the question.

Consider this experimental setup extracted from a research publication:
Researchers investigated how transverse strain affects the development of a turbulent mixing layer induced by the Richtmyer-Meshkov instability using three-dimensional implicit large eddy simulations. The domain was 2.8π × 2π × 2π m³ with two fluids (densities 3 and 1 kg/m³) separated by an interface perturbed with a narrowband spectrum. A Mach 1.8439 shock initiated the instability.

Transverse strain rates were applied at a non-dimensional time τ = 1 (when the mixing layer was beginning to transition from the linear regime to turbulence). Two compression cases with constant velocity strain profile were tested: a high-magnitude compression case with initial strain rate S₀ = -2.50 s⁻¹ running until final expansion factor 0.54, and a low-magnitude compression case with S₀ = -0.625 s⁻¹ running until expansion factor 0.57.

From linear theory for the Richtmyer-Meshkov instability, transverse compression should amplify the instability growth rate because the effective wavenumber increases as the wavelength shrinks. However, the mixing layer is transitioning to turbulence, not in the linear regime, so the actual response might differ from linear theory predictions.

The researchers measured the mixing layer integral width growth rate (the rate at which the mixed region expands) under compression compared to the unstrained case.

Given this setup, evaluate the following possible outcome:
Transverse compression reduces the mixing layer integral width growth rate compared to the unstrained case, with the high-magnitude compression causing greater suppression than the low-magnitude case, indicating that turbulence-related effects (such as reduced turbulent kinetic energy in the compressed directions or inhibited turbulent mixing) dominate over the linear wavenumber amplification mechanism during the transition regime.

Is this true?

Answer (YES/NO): YES